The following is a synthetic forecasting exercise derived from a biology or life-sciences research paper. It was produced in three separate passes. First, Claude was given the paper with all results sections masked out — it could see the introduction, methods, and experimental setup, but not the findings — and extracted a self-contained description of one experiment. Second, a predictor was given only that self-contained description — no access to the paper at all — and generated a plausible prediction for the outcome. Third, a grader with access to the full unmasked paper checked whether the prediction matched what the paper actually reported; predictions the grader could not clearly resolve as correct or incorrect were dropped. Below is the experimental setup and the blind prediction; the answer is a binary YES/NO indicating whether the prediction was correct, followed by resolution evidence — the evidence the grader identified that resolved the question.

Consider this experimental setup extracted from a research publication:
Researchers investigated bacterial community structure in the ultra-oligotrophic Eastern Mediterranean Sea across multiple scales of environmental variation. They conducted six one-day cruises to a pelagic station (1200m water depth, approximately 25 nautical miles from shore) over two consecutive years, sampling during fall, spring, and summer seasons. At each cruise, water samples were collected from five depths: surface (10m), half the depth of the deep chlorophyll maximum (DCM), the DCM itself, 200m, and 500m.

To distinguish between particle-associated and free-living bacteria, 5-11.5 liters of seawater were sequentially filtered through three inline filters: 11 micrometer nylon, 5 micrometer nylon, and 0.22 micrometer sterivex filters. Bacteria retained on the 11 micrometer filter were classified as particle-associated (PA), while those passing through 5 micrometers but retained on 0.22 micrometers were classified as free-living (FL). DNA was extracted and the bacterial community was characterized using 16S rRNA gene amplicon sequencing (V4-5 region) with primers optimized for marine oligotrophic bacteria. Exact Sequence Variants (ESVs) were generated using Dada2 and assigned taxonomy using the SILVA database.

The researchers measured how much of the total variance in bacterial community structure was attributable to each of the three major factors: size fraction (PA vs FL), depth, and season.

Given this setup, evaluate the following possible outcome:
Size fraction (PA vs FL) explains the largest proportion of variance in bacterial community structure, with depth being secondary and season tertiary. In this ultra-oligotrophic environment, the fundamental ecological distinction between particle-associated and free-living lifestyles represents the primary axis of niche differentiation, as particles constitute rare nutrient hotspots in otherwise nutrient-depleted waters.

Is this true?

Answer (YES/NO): YES